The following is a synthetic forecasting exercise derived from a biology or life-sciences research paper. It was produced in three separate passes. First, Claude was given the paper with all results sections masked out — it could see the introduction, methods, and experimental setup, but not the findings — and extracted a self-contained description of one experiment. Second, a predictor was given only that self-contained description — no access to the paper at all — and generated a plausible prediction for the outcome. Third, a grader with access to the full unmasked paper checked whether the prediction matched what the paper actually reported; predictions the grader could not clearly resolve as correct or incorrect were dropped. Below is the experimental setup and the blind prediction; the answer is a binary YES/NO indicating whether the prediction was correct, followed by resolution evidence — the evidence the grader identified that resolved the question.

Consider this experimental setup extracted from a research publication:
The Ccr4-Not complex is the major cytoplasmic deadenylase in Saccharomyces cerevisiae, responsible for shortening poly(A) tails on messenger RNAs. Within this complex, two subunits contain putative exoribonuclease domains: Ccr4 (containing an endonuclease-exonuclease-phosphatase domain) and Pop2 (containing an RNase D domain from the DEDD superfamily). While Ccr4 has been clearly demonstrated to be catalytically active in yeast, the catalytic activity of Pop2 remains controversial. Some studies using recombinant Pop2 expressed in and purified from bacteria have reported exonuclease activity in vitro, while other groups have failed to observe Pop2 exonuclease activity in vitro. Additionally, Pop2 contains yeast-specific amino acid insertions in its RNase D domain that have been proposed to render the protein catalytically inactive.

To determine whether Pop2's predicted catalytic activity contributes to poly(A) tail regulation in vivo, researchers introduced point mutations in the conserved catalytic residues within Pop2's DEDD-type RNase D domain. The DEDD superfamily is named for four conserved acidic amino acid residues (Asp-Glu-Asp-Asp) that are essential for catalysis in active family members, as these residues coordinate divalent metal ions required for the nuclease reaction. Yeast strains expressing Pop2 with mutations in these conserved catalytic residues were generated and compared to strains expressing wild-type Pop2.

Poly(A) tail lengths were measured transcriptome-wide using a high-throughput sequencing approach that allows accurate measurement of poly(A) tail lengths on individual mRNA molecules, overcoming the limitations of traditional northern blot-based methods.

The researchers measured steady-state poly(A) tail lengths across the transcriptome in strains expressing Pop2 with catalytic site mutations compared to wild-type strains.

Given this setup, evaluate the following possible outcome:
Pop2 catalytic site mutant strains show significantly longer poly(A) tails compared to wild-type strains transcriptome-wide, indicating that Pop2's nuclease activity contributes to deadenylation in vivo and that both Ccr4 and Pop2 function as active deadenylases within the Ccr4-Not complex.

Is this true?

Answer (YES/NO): NO